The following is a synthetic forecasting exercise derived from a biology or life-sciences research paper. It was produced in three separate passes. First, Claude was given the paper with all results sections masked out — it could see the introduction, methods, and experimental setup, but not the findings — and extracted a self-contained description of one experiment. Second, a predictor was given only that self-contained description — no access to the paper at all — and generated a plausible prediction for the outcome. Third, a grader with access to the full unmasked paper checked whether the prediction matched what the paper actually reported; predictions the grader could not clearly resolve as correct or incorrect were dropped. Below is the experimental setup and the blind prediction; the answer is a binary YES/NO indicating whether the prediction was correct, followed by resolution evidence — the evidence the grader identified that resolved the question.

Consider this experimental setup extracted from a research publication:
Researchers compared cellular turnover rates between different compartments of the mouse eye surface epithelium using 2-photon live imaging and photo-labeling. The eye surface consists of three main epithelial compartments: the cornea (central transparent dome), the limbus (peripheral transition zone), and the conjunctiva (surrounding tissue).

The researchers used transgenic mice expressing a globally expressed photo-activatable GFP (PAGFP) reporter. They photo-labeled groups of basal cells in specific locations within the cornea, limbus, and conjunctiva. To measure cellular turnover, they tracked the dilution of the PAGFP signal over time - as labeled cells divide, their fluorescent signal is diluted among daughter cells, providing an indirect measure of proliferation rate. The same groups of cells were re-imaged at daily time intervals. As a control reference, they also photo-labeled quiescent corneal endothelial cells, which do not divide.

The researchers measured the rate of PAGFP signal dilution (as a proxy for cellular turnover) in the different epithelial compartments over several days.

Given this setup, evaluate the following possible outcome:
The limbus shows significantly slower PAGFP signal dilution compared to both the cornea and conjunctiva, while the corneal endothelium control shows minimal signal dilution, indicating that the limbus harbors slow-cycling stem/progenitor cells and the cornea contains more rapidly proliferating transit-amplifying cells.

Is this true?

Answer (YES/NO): NO